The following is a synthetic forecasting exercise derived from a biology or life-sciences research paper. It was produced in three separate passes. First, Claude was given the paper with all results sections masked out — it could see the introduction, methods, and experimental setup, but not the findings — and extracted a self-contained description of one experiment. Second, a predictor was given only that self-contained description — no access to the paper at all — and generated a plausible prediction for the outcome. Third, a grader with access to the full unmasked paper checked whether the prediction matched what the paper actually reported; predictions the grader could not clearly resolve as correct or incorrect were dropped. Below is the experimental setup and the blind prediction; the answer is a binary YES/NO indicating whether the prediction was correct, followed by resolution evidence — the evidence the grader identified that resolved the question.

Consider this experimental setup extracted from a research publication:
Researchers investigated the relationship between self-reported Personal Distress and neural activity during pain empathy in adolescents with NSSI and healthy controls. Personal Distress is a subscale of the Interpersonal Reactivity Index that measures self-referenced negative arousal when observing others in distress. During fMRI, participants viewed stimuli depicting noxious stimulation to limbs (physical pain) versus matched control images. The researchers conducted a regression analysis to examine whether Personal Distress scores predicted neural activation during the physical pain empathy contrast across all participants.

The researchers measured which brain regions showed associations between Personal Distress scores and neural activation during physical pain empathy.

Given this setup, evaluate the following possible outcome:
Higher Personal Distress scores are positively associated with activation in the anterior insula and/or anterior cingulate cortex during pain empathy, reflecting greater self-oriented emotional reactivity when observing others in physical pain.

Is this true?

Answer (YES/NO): NO